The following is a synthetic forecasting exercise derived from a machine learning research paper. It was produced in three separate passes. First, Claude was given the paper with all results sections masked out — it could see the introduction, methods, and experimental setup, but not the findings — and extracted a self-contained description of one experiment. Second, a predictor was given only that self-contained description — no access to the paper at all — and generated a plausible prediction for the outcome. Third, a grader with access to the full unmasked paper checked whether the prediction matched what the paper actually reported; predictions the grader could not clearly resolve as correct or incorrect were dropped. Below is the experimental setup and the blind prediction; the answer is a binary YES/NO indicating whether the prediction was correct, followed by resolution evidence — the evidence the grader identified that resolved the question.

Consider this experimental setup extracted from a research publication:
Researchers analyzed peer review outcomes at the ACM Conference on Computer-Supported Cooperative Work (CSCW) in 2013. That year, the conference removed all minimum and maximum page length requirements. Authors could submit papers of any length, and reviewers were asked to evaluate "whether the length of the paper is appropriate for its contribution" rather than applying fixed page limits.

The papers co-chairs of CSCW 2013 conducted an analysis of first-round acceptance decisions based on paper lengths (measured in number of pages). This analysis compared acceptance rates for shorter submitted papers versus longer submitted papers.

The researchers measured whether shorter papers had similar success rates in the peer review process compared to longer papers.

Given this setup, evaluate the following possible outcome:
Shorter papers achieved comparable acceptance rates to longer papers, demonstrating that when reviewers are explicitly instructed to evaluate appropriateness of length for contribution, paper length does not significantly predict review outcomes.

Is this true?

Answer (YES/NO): NO